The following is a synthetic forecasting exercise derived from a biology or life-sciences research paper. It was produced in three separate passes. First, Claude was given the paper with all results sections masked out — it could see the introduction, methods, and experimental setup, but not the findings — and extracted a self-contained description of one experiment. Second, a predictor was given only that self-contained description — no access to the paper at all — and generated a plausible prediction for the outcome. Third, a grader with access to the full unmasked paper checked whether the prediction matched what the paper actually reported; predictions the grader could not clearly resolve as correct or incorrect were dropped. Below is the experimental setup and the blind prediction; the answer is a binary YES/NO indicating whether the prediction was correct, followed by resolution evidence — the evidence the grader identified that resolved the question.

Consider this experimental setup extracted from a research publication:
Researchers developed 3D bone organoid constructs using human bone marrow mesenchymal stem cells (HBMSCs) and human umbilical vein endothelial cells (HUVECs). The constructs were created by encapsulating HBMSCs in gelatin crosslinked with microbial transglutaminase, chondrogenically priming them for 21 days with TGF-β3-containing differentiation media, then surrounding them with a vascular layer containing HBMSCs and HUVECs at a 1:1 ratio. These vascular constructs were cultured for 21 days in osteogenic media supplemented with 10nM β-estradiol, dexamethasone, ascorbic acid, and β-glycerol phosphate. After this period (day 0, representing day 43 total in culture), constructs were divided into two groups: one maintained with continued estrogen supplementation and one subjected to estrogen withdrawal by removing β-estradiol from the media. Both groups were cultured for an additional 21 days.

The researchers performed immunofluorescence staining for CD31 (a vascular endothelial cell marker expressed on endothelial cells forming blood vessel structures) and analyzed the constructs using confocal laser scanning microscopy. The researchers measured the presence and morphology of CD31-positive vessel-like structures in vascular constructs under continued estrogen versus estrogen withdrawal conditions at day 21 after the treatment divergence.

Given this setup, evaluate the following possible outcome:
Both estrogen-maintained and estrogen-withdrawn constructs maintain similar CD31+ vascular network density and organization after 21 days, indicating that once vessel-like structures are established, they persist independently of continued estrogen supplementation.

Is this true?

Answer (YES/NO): NO